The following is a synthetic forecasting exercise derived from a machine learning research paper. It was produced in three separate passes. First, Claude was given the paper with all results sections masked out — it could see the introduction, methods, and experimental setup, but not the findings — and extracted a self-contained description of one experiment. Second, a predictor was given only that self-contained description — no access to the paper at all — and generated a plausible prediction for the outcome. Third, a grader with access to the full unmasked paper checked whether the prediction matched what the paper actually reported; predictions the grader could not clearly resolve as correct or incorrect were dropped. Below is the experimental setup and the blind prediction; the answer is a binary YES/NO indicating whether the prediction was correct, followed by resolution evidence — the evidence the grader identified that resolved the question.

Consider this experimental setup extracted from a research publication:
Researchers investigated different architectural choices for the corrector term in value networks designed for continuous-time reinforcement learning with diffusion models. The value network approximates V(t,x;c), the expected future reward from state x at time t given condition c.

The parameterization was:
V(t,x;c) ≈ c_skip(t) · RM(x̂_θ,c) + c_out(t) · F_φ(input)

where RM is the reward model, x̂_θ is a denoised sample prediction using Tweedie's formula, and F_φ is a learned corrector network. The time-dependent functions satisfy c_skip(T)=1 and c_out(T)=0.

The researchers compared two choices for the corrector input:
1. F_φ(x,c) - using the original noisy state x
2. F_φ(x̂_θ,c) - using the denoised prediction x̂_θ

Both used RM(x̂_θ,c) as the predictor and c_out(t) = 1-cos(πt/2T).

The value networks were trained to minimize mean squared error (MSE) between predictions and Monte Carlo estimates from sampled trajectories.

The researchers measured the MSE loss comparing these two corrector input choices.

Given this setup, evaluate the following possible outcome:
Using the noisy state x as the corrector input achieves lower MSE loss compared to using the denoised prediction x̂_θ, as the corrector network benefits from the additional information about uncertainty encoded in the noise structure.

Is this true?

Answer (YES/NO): NO